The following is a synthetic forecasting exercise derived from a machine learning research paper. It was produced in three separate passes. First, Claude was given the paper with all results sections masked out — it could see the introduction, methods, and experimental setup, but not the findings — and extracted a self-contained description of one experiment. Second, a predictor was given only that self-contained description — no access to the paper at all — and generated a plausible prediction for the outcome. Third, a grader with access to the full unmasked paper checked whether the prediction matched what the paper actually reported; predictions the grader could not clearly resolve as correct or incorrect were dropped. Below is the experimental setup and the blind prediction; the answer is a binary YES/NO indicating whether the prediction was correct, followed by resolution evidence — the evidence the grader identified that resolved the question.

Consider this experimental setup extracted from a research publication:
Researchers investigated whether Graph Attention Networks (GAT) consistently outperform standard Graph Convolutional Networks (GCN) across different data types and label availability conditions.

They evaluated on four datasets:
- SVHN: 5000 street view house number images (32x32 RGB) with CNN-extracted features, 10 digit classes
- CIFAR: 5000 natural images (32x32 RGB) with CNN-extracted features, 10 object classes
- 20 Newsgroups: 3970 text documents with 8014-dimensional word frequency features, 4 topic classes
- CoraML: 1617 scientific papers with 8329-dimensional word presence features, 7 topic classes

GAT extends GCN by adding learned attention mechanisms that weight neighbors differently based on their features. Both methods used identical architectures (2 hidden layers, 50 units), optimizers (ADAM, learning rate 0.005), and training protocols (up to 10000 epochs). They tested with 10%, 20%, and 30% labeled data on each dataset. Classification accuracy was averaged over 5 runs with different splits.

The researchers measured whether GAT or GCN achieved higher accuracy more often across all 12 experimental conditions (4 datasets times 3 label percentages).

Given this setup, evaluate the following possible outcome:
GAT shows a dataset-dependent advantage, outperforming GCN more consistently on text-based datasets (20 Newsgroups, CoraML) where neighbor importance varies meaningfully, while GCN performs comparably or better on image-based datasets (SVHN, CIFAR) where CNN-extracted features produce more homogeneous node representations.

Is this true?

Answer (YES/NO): NO